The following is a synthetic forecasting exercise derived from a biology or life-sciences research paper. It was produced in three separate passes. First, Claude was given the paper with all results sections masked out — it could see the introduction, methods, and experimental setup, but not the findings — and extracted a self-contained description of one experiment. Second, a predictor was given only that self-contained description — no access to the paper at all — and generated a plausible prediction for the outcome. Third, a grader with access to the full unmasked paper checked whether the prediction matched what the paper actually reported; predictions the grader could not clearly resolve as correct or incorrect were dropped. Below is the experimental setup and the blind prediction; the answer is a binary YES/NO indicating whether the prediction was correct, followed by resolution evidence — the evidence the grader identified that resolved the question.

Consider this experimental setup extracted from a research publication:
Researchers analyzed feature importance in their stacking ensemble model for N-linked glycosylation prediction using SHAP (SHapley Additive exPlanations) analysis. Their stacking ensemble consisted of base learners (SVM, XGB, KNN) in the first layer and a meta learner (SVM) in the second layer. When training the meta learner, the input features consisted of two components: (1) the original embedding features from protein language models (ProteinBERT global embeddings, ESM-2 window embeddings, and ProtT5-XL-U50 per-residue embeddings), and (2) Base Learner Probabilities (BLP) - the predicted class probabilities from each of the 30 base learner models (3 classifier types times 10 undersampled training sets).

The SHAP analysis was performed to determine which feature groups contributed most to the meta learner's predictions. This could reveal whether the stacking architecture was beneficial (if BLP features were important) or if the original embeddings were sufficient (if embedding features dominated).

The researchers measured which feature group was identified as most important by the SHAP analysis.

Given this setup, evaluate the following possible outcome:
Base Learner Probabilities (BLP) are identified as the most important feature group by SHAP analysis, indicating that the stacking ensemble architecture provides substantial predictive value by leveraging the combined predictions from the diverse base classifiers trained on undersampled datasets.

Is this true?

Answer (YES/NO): YES